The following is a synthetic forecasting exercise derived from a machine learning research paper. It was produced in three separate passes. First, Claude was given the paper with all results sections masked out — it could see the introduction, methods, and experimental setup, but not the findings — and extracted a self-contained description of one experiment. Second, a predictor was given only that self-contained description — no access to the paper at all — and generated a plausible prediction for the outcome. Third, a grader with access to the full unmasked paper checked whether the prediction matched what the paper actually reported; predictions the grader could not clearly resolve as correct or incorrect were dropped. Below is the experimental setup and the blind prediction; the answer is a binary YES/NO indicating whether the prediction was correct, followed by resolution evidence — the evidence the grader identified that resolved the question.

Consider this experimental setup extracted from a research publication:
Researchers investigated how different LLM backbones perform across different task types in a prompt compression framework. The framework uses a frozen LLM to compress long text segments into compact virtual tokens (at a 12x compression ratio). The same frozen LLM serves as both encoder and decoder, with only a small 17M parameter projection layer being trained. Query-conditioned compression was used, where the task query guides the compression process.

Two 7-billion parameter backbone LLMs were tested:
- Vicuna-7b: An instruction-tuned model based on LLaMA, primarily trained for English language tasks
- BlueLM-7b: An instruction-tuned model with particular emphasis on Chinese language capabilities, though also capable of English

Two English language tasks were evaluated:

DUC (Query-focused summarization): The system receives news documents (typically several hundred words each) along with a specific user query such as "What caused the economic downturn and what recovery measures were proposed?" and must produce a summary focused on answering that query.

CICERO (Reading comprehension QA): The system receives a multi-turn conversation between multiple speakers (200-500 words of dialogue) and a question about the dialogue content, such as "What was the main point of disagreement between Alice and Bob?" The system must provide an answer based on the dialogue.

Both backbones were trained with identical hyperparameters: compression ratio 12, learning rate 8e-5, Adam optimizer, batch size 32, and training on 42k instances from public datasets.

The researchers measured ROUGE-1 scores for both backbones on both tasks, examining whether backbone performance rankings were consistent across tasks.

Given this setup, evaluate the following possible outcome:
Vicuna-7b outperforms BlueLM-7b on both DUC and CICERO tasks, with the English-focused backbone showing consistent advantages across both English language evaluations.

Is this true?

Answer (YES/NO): YES